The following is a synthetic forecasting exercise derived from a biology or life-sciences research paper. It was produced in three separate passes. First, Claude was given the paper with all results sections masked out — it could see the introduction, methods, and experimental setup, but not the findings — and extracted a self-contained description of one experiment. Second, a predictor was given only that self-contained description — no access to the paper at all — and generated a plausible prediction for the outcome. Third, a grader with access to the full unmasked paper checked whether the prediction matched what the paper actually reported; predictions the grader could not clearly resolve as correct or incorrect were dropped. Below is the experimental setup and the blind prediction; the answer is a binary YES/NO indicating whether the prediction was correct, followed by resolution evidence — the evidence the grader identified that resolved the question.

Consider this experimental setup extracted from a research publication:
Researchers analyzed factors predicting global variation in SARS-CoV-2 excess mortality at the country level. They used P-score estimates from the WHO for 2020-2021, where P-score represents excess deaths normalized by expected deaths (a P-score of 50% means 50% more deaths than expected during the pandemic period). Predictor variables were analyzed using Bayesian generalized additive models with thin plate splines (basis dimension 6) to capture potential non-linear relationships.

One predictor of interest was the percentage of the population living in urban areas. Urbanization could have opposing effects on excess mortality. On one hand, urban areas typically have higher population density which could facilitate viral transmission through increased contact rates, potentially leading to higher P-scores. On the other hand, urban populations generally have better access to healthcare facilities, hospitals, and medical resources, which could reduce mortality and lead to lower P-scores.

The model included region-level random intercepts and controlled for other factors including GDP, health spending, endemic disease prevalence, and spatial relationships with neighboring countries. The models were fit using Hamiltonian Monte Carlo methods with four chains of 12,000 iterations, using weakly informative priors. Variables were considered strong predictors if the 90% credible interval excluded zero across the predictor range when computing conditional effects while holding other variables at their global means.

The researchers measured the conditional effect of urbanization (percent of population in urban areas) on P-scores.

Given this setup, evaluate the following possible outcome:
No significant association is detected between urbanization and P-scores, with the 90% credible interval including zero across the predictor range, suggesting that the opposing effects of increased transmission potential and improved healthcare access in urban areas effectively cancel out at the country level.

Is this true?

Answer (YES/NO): NO